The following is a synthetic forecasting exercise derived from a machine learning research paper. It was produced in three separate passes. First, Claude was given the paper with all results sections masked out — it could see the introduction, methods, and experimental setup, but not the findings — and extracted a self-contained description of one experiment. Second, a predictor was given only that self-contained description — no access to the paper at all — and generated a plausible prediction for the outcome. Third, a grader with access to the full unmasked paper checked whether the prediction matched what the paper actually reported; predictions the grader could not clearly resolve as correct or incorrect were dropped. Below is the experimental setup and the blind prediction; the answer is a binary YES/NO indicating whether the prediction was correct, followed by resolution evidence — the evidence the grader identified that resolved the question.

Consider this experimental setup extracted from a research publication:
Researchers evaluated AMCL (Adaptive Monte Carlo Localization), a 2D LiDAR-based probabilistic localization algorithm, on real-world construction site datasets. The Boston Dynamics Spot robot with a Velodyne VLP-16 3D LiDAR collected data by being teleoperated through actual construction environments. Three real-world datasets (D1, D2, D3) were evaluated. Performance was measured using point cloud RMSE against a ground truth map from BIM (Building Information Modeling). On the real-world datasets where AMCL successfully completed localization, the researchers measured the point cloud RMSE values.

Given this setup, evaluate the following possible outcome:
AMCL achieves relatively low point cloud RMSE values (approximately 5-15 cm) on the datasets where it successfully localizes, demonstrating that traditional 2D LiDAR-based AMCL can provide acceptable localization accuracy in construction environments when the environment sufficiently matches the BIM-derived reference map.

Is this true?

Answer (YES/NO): NO